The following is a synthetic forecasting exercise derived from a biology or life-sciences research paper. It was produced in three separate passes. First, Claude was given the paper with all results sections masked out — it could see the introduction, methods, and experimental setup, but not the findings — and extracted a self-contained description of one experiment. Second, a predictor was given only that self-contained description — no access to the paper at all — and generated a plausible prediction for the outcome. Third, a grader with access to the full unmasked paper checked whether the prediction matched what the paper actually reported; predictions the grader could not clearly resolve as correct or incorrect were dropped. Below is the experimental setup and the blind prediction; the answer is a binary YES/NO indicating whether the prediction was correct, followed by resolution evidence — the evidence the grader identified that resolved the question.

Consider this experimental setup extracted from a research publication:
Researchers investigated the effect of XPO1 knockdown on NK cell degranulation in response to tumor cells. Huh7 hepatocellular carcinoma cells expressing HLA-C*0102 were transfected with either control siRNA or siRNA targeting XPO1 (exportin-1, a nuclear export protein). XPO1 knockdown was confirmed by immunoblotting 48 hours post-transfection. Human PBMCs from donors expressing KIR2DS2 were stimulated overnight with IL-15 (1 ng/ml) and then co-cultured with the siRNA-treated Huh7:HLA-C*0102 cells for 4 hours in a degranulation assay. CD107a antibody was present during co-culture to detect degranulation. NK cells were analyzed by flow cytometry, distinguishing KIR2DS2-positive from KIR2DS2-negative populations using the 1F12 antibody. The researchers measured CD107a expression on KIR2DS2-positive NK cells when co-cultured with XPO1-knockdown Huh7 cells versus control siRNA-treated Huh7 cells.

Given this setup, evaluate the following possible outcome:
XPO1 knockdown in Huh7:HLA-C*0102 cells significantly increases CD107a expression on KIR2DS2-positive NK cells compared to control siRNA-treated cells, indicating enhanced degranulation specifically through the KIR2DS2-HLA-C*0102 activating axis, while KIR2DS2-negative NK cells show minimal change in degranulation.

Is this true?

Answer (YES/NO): NO